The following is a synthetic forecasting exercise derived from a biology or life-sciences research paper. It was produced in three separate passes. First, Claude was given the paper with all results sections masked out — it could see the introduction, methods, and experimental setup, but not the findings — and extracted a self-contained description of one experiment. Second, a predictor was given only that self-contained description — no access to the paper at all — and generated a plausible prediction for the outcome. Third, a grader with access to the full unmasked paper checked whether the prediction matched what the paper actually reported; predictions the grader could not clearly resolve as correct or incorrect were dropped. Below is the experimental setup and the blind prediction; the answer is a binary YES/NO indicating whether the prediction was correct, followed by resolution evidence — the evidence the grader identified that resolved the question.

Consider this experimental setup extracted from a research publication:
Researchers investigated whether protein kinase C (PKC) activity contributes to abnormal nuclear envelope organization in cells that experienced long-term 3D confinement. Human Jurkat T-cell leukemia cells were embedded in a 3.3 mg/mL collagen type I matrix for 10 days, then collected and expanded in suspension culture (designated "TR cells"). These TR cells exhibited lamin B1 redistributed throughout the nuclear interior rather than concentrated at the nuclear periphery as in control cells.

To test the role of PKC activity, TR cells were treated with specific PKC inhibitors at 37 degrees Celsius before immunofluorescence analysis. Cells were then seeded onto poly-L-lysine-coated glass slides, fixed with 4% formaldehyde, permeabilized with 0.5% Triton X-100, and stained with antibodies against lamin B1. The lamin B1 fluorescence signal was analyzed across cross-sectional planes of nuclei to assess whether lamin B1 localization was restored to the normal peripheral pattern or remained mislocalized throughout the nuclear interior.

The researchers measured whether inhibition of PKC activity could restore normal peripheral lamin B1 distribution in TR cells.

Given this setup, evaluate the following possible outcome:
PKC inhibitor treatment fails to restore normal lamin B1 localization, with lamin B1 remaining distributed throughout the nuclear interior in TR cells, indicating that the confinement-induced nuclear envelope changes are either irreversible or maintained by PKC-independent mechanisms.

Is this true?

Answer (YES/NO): NO